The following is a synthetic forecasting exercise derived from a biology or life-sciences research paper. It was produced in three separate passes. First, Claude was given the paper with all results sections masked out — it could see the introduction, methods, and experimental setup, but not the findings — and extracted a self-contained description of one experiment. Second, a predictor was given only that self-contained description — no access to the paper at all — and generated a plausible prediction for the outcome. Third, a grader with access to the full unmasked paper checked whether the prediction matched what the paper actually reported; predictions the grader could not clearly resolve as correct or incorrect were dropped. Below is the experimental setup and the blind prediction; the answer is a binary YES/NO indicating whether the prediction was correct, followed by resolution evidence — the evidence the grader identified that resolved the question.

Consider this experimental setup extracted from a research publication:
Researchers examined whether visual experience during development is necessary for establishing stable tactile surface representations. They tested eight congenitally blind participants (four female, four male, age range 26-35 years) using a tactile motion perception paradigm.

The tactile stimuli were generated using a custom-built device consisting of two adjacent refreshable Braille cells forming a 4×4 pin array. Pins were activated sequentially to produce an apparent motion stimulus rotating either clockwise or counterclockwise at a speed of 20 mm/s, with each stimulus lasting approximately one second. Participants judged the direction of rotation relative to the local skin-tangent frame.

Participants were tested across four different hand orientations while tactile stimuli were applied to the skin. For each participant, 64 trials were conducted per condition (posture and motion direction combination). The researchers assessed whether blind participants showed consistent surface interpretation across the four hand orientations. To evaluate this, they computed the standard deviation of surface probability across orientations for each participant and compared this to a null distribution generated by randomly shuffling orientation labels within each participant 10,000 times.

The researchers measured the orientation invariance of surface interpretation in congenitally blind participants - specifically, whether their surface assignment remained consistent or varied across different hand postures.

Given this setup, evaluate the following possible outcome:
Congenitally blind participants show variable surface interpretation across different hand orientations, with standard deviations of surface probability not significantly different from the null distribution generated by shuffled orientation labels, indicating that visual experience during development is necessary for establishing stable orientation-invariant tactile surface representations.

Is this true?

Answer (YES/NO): NO